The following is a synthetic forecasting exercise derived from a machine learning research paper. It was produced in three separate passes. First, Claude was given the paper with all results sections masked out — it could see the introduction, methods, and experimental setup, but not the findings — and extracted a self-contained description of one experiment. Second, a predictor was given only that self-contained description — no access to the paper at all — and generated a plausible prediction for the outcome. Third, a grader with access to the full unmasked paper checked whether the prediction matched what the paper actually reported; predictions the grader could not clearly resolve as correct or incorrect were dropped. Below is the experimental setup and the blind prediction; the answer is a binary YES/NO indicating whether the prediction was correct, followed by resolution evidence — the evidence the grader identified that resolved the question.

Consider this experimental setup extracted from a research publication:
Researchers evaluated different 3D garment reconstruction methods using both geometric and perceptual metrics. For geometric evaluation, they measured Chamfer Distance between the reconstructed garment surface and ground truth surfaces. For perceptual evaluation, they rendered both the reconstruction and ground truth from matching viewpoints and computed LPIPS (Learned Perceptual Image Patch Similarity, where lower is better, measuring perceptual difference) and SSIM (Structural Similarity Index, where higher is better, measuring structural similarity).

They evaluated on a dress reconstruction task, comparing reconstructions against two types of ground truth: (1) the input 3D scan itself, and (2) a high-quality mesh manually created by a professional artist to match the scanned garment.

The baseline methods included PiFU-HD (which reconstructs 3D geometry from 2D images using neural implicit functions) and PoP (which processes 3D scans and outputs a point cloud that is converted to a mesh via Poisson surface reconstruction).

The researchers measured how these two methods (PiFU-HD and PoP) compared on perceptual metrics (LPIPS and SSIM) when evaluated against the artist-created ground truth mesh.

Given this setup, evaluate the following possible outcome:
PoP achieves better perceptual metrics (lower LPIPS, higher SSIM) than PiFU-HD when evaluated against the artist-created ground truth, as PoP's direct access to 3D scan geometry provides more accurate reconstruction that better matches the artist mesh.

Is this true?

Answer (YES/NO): YES